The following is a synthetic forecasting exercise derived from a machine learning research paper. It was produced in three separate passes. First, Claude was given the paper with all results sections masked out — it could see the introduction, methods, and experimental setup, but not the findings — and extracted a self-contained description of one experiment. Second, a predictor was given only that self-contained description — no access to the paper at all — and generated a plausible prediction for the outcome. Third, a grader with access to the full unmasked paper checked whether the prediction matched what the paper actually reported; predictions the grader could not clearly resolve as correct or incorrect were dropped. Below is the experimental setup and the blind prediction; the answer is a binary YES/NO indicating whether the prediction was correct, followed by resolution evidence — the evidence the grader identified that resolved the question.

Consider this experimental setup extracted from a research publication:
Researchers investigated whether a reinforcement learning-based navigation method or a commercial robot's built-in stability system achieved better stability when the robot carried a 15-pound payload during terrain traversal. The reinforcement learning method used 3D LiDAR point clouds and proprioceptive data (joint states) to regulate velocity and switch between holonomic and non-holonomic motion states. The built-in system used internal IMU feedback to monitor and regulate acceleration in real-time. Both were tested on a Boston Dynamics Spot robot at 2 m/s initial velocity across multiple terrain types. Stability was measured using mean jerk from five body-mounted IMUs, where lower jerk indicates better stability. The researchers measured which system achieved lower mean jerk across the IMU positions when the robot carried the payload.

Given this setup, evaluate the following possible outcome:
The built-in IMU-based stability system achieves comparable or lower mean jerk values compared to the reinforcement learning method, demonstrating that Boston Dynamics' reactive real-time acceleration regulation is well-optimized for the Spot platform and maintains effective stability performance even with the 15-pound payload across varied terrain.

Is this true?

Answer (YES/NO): NO